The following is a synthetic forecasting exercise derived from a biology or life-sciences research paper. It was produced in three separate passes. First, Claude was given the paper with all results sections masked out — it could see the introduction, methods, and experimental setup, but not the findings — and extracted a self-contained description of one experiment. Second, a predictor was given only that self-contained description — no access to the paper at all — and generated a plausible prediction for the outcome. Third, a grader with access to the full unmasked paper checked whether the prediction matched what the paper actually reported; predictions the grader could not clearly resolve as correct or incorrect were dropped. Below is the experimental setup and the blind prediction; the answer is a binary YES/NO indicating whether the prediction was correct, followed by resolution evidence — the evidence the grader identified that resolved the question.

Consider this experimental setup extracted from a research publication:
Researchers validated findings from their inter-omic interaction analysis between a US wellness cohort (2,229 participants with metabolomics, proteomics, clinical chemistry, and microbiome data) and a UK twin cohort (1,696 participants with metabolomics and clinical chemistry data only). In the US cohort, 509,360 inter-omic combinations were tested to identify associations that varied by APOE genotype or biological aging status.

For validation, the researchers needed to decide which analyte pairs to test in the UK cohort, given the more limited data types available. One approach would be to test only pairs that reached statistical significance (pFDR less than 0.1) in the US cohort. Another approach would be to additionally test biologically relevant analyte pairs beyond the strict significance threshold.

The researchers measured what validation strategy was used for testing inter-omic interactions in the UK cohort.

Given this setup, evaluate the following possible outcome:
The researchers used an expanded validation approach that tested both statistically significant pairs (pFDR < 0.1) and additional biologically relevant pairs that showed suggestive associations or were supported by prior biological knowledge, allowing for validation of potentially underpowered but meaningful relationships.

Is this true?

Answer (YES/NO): YES